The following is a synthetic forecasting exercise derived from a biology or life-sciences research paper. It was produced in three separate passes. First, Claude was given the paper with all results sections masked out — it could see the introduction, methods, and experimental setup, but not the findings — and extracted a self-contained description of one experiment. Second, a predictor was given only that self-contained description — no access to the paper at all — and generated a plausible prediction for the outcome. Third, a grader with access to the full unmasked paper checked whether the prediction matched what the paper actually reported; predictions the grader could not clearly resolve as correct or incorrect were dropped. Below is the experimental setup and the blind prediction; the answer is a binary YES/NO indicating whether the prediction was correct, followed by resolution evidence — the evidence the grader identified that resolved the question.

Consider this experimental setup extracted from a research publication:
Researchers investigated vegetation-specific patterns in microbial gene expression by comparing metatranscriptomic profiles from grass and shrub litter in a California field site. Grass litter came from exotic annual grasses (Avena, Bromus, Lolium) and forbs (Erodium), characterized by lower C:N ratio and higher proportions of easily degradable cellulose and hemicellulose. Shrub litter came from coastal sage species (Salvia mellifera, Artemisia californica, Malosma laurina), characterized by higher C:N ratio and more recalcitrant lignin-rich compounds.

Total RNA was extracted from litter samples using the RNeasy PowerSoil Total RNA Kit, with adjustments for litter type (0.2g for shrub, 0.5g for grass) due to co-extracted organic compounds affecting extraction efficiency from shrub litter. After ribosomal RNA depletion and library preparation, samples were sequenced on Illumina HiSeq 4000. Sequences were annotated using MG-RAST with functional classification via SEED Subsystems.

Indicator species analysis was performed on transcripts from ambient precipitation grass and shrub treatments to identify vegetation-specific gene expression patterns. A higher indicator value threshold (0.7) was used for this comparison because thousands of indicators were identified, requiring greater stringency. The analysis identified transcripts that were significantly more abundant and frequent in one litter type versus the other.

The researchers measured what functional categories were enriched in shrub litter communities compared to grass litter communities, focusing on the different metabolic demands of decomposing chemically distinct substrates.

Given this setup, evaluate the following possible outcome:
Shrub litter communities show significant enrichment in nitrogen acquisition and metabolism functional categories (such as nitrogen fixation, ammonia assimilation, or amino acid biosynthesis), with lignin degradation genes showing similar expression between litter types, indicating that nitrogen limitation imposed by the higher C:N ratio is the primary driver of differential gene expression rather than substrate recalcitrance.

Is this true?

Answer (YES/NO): NO